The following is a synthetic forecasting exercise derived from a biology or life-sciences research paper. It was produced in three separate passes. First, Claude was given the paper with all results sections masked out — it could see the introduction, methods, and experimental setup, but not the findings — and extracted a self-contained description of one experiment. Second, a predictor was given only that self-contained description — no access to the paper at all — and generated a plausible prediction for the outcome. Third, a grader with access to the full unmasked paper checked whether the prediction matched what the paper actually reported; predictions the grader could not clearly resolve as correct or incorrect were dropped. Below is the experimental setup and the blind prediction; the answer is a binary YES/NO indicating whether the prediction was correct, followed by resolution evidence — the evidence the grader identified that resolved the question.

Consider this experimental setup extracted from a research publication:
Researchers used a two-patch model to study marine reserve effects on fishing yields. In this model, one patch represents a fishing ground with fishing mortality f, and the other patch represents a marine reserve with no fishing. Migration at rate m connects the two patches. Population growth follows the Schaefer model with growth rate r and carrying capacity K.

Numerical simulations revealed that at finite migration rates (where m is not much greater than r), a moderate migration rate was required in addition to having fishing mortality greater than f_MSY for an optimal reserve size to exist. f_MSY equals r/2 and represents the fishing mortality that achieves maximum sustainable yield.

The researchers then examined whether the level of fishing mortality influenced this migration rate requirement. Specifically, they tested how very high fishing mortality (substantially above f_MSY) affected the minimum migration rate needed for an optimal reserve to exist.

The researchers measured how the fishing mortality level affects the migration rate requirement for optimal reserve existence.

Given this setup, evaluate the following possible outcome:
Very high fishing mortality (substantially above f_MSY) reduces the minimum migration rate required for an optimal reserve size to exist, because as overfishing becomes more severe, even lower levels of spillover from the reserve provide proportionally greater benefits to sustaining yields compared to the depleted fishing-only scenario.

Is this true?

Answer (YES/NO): YES